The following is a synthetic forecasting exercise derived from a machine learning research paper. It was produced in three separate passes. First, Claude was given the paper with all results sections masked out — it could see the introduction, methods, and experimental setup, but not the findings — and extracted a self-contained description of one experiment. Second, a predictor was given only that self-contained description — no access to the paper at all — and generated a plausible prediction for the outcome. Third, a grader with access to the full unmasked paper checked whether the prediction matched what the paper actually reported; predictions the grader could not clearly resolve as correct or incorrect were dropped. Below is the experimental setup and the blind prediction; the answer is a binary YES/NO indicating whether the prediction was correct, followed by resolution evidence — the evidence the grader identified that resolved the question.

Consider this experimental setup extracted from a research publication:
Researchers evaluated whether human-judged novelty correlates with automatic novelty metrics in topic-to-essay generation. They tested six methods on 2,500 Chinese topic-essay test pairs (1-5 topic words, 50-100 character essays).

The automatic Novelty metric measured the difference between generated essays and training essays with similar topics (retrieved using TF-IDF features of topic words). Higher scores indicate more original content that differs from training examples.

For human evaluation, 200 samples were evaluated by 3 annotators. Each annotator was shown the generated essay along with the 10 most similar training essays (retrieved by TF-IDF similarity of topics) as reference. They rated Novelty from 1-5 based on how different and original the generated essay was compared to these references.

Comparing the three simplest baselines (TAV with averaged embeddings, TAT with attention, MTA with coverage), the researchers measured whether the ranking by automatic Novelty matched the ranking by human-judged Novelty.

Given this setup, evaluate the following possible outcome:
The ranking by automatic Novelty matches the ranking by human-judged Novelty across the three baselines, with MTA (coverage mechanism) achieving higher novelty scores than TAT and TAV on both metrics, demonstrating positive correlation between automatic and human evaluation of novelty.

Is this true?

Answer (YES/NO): YES